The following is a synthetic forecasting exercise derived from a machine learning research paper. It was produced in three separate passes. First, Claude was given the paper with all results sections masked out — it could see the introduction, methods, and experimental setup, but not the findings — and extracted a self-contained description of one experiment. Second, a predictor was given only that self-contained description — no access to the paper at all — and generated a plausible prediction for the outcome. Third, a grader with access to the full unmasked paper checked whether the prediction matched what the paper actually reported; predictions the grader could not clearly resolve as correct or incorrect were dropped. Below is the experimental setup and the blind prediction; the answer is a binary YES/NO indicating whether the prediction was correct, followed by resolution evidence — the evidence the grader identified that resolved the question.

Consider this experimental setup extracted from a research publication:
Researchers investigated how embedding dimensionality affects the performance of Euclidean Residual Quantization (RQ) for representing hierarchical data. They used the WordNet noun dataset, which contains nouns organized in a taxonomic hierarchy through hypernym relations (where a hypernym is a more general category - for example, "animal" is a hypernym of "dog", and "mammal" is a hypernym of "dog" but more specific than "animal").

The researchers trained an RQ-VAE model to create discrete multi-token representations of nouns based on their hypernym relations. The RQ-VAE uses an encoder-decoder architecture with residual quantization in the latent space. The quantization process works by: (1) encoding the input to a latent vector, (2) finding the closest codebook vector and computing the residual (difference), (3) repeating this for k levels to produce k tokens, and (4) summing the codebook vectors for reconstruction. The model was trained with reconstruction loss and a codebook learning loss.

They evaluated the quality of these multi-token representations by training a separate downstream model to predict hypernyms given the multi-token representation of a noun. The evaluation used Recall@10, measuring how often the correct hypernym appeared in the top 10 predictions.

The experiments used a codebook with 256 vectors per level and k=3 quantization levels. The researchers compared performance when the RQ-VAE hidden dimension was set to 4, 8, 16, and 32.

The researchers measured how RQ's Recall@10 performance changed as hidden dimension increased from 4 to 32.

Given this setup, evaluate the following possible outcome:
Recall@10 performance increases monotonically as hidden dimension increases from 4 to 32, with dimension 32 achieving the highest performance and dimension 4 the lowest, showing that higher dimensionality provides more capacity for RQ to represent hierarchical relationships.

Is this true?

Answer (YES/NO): NO